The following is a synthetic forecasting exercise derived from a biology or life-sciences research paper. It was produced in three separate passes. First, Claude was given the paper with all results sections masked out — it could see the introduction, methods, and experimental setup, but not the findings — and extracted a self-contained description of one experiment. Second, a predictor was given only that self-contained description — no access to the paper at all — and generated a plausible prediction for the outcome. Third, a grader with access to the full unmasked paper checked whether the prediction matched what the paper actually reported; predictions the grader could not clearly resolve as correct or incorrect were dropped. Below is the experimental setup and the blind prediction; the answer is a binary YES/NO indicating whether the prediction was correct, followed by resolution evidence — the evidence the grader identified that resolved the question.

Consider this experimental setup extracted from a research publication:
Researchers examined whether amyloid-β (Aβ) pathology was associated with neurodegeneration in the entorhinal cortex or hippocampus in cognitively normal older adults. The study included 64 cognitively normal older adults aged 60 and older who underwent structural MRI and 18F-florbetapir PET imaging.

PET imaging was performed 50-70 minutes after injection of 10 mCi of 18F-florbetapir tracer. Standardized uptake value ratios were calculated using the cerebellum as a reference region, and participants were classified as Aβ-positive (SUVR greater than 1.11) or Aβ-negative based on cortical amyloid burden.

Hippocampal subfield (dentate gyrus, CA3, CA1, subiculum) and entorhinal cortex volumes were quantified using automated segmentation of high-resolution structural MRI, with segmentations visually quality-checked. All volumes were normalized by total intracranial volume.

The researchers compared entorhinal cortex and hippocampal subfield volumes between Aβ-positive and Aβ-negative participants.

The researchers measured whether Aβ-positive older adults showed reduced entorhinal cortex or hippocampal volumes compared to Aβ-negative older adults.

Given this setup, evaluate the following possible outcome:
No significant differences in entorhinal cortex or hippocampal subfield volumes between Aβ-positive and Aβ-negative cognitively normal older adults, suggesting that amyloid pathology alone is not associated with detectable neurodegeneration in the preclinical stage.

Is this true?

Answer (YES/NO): NO